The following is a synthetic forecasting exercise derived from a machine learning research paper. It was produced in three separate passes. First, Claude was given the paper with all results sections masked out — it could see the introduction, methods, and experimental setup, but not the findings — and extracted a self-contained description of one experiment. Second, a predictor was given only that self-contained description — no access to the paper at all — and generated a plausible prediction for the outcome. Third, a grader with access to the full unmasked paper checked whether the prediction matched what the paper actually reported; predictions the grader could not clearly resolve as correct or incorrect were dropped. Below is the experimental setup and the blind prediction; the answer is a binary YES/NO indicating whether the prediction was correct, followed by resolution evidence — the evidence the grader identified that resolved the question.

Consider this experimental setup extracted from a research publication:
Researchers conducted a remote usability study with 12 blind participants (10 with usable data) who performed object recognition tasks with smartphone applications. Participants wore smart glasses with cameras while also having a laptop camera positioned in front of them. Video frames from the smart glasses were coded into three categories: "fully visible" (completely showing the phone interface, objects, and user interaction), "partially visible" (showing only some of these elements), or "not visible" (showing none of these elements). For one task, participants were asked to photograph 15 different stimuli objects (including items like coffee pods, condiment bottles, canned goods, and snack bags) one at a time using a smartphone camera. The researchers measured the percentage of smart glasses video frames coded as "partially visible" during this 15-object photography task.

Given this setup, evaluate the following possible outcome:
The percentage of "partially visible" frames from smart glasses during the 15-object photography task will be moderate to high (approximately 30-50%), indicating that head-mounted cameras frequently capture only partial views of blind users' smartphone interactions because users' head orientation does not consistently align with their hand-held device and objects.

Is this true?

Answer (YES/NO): NO